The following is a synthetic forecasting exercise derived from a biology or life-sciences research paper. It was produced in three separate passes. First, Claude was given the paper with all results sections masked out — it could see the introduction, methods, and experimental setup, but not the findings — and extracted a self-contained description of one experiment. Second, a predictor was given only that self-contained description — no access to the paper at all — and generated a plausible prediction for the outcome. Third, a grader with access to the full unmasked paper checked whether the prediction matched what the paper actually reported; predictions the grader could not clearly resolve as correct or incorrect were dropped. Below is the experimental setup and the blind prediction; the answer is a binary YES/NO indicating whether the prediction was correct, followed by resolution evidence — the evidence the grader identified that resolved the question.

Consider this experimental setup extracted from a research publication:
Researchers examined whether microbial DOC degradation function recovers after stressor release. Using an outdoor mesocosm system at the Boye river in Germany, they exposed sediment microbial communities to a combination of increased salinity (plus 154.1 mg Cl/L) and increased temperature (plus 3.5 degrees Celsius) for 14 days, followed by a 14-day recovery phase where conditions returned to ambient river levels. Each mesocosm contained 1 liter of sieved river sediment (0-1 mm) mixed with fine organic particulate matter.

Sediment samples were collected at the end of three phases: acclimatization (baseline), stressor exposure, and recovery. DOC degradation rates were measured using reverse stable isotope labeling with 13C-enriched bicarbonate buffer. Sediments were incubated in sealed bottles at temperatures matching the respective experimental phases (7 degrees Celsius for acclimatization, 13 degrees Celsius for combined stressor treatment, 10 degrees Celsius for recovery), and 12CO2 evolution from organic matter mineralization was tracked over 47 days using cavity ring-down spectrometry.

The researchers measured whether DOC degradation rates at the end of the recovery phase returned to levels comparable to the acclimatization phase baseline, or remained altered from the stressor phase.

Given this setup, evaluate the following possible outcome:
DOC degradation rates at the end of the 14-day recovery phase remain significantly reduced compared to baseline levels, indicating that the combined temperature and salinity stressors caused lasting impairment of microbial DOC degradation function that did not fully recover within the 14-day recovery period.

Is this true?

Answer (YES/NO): NO